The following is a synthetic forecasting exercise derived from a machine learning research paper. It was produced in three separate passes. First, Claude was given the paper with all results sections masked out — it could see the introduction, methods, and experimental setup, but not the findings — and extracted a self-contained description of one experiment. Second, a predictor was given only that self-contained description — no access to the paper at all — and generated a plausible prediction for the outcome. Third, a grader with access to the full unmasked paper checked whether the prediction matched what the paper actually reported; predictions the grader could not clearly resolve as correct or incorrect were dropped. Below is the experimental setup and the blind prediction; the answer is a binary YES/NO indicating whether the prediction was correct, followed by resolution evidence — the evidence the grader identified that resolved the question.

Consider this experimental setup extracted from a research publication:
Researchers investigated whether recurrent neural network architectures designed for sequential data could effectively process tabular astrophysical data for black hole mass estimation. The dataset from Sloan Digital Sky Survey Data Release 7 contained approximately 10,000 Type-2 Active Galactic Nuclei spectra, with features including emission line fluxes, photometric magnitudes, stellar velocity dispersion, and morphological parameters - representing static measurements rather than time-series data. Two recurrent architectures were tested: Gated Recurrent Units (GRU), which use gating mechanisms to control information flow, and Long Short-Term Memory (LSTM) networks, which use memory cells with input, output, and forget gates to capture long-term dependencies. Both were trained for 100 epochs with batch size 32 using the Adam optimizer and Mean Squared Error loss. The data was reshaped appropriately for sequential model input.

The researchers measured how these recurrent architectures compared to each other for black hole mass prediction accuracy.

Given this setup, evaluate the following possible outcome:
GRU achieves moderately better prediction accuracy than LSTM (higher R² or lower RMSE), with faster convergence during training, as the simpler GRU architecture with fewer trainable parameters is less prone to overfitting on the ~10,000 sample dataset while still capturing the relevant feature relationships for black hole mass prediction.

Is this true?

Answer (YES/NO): NO